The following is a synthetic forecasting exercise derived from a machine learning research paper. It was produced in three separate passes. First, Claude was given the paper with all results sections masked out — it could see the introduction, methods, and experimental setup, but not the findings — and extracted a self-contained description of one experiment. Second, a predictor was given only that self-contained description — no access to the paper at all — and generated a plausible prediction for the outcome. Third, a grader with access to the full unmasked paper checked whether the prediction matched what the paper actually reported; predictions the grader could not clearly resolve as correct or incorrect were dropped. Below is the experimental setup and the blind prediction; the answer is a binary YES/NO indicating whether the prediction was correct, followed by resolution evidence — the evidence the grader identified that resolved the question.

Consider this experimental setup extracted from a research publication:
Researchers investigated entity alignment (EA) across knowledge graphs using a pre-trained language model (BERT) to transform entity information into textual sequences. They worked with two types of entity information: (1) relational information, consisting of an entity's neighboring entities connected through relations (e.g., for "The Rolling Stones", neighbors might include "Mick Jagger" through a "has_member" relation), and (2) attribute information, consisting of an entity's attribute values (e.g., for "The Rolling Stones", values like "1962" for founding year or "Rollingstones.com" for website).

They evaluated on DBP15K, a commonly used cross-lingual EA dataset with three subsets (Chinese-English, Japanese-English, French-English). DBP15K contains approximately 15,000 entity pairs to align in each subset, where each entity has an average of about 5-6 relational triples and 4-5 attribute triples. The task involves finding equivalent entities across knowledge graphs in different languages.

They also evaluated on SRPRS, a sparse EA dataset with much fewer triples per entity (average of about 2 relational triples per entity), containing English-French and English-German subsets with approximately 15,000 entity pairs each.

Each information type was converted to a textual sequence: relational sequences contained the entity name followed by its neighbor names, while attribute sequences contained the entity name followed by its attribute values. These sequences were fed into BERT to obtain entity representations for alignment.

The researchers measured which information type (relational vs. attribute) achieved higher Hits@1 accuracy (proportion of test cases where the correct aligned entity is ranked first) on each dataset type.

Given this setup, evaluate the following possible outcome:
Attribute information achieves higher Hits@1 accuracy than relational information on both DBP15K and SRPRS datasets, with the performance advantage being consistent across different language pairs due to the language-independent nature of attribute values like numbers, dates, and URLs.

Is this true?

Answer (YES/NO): NO